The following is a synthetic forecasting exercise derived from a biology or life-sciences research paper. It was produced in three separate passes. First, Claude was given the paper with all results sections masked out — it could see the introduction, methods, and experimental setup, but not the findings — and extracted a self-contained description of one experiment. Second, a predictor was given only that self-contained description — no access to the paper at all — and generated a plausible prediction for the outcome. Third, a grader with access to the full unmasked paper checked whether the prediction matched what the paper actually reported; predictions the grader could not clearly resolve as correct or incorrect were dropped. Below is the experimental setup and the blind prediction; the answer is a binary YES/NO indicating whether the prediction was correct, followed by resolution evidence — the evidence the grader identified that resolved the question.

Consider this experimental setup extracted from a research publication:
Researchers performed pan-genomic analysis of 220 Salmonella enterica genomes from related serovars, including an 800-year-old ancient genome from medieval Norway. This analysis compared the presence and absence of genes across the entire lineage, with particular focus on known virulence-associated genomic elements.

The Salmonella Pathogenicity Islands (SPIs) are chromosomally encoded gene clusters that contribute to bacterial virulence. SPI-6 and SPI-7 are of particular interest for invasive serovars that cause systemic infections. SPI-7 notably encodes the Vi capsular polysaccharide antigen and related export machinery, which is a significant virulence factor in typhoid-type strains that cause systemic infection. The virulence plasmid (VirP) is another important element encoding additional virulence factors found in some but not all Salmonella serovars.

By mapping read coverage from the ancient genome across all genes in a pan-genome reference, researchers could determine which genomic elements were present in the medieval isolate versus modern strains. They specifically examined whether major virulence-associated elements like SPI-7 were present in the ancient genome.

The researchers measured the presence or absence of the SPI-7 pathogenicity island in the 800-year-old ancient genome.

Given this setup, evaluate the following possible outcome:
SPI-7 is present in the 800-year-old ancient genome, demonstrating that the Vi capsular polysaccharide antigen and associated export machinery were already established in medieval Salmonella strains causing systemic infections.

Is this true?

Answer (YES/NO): YES